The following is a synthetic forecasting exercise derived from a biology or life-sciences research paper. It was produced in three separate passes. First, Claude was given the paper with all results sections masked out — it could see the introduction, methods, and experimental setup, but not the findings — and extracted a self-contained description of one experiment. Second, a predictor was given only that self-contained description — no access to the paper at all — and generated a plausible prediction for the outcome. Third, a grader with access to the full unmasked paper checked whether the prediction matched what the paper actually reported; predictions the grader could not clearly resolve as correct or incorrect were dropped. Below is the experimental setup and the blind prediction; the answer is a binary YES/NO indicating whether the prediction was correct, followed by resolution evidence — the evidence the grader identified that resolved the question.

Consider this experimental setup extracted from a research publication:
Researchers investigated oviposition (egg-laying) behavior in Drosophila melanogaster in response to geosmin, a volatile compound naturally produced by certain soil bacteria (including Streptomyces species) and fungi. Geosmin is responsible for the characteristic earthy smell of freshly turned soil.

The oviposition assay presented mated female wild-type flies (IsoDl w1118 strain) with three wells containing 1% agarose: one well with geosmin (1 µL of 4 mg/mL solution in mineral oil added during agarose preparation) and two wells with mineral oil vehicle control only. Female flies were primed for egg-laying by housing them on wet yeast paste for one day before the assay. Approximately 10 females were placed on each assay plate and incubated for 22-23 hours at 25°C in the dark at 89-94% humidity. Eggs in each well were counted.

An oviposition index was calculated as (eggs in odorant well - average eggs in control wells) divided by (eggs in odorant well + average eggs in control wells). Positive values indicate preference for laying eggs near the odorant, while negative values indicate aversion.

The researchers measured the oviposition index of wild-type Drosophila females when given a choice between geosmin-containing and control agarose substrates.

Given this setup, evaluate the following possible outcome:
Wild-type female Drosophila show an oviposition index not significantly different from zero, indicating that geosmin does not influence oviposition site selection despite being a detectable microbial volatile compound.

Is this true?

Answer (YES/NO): YES